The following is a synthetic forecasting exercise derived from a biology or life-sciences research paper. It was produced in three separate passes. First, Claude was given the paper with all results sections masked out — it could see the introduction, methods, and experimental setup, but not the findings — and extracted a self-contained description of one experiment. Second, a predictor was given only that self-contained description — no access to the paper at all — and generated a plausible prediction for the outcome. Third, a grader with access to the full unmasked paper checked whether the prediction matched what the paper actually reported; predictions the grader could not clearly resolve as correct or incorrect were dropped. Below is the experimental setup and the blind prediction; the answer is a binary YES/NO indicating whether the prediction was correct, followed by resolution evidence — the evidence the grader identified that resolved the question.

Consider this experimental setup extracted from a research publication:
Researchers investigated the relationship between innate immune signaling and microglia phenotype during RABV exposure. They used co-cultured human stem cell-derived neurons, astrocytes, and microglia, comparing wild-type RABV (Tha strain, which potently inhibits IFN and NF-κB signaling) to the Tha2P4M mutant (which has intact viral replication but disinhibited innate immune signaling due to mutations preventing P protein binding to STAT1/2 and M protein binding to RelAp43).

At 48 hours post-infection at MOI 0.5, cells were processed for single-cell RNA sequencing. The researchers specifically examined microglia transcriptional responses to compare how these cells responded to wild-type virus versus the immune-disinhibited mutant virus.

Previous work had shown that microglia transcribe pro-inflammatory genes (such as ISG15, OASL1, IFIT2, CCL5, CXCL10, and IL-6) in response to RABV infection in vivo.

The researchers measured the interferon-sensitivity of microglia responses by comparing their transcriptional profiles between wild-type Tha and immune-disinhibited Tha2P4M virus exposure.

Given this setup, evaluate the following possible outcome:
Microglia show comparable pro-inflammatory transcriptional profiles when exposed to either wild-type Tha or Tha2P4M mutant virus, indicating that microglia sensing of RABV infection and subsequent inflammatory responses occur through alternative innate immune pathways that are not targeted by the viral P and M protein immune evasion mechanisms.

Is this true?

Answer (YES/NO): NO